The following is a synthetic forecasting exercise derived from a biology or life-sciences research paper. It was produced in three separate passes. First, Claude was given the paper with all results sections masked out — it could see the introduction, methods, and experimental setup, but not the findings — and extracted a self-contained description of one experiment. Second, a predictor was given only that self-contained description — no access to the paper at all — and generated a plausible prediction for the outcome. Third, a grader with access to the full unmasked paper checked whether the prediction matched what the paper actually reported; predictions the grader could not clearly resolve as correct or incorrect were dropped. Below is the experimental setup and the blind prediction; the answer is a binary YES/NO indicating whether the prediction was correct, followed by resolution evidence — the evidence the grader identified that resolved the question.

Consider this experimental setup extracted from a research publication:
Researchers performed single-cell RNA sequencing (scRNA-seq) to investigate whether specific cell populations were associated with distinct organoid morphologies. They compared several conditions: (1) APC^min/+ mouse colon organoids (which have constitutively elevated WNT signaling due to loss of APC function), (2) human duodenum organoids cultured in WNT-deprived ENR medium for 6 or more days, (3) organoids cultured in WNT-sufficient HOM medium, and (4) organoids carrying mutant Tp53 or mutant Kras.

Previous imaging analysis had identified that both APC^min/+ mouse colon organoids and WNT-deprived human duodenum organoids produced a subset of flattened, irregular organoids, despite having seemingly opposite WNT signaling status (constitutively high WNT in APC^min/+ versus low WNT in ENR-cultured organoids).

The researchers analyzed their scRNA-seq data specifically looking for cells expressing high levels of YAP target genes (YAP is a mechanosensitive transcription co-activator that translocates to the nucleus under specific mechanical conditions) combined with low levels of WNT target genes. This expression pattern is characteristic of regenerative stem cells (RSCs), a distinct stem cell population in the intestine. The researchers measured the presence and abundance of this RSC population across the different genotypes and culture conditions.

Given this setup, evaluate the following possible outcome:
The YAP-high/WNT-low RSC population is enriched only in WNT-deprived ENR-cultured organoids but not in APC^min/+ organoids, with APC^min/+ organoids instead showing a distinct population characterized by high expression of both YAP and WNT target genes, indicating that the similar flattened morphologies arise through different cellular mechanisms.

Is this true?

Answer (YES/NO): NO